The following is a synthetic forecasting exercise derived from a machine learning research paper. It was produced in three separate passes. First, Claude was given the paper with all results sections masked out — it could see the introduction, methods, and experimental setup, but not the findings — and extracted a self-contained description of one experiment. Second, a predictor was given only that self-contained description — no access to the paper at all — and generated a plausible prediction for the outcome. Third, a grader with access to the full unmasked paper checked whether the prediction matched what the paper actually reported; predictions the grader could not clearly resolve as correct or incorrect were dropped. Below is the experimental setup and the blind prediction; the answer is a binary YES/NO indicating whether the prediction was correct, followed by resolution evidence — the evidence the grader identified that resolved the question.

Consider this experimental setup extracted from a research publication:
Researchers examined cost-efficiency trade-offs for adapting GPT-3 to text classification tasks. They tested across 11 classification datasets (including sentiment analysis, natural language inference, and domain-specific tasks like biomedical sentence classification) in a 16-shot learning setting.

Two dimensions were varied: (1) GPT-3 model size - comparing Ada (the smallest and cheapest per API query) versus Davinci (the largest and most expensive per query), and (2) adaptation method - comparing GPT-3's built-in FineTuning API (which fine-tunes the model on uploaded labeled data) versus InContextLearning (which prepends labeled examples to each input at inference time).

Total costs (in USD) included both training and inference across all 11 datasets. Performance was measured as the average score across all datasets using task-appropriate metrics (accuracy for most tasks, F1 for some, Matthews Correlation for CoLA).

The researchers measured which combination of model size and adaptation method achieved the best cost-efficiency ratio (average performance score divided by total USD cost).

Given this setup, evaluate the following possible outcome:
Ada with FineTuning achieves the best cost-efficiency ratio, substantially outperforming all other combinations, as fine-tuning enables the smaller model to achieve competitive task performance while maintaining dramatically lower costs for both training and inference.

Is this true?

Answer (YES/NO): YES